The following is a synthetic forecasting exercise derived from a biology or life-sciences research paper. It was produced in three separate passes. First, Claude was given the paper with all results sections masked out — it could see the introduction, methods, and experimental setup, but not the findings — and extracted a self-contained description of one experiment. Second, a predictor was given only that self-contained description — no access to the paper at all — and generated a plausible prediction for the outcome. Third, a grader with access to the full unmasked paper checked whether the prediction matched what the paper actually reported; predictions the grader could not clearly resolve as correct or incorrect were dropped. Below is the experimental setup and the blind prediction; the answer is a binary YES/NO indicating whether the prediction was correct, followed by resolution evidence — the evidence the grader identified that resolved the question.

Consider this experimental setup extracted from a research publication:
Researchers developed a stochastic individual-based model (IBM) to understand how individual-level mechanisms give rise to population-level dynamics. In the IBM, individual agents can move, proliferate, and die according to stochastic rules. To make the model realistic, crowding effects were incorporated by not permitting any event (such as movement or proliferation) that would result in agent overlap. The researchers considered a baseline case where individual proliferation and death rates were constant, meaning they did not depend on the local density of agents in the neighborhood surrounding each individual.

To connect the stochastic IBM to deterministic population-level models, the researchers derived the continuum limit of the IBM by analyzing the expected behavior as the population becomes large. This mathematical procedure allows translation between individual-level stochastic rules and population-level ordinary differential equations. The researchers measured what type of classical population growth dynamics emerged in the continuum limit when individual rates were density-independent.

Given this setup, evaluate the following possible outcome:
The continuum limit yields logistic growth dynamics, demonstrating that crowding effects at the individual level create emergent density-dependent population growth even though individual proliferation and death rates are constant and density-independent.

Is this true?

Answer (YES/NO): YES